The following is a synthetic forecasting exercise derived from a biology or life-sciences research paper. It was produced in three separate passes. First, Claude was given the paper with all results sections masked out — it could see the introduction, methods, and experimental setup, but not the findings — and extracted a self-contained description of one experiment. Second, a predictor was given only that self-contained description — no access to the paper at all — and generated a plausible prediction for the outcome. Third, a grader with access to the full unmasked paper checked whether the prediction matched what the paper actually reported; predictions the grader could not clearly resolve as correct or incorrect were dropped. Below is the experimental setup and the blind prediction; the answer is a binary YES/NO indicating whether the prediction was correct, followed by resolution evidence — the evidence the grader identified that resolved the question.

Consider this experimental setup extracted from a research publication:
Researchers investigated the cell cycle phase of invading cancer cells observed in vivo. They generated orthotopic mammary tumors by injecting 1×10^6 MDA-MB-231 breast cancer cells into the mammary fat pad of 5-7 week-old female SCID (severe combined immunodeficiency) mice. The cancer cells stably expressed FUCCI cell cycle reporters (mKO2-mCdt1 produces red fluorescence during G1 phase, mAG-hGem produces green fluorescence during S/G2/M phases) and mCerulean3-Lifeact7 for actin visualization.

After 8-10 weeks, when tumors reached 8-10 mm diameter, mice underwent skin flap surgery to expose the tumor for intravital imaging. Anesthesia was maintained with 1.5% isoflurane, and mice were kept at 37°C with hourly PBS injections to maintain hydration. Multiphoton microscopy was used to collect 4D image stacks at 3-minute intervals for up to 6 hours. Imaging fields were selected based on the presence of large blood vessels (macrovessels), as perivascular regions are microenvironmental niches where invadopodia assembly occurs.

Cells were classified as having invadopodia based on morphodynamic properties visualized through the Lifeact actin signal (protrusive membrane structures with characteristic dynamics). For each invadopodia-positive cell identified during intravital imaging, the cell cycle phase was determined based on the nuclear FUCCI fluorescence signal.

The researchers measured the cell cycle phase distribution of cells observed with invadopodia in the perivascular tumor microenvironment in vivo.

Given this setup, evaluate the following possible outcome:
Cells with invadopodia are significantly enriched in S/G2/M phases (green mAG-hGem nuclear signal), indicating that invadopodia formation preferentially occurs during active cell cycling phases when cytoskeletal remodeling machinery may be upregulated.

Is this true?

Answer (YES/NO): NO